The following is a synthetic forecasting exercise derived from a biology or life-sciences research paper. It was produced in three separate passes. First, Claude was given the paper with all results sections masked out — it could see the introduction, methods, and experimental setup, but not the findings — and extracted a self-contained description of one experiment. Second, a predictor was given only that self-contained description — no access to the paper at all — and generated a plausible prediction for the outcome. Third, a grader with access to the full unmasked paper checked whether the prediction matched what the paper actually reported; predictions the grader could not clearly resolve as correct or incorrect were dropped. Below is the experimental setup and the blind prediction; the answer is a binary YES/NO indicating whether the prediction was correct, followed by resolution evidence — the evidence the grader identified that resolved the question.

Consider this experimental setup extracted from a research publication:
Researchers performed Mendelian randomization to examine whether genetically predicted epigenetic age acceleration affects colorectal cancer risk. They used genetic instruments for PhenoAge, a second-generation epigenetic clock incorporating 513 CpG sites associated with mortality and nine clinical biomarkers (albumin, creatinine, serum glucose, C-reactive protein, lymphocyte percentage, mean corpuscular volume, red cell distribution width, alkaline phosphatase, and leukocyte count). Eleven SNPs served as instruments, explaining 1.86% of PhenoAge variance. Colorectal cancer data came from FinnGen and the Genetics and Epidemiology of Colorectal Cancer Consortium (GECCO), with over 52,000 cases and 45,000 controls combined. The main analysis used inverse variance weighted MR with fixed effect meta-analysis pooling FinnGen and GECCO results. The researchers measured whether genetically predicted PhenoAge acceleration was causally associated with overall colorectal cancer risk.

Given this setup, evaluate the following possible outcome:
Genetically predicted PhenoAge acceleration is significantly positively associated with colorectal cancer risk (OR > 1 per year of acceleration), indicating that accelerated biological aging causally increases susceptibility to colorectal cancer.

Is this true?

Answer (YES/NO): NO